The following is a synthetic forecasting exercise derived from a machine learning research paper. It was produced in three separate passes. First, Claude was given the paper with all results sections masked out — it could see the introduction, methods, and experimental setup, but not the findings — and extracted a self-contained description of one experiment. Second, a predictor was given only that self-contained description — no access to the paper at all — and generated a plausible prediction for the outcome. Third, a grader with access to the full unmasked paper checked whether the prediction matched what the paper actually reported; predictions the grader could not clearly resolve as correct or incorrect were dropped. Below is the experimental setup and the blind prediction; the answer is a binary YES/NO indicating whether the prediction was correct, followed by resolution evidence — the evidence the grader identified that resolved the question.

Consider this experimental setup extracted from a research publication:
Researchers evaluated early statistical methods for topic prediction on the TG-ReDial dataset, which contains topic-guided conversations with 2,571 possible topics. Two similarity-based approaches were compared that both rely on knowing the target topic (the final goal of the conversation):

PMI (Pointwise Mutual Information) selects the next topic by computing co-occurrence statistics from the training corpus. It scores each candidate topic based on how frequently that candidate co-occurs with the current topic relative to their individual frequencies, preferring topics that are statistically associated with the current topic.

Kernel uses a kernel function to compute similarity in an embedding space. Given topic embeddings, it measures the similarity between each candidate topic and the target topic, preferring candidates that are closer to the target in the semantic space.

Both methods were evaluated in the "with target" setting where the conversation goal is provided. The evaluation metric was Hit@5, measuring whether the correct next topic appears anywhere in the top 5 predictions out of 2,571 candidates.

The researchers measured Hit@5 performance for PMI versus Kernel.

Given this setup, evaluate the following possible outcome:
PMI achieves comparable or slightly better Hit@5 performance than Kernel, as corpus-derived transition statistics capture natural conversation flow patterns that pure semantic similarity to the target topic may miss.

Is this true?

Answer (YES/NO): YES